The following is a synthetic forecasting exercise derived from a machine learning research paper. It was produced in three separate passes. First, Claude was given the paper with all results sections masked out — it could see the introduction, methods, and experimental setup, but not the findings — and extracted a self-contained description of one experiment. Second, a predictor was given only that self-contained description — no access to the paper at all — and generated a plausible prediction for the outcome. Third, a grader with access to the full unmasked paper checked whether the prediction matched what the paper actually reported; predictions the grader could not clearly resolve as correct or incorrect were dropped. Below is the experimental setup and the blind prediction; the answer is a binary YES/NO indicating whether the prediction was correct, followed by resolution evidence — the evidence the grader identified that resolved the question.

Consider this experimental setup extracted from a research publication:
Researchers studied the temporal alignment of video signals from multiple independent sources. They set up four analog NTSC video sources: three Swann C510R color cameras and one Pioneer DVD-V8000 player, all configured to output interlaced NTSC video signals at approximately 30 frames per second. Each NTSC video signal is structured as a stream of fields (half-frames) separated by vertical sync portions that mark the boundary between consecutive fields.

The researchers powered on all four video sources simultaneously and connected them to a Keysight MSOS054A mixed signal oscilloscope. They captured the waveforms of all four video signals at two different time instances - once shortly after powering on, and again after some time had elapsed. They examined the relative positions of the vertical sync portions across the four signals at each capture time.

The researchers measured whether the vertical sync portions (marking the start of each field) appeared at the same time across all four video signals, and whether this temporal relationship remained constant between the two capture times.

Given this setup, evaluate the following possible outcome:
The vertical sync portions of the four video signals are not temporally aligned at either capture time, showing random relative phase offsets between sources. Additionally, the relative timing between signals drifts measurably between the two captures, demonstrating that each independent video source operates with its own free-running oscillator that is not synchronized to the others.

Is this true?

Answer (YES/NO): YES